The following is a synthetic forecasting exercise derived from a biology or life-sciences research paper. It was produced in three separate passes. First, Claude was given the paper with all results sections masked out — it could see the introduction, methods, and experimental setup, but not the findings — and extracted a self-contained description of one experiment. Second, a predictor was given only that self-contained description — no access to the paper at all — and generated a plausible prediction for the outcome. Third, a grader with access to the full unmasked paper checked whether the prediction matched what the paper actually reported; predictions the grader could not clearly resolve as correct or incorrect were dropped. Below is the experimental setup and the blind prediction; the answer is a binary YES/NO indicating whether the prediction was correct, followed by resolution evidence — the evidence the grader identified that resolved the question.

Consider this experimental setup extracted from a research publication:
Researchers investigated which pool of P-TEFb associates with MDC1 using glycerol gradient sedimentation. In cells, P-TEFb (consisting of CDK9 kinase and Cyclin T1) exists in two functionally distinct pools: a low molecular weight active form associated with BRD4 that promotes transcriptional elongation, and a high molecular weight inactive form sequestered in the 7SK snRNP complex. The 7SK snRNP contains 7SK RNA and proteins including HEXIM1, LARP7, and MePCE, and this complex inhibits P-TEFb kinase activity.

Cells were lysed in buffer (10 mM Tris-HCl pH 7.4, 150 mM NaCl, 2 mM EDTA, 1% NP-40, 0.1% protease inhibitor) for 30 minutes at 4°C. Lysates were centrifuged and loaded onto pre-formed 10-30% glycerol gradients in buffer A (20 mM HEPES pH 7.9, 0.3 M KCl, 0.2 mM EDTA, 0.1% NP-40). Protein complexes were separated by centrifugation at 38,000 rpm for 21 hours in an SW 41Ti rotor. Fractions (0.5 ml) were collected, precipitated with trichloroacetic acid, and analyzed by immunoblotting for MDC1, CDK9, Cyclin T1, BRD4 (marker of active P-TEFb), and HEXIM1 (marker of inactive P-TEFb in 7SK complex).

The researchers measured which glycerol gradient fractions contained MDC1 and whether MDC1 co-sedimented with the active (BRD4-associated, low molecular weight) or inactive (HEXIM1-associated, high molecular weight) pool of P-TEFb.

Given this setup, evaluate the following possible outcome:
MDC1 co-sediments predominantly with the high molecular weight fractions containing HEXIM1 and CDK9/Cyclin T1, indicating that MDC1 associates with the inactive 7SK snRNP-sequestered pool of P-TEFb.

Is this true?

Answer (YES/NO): NO